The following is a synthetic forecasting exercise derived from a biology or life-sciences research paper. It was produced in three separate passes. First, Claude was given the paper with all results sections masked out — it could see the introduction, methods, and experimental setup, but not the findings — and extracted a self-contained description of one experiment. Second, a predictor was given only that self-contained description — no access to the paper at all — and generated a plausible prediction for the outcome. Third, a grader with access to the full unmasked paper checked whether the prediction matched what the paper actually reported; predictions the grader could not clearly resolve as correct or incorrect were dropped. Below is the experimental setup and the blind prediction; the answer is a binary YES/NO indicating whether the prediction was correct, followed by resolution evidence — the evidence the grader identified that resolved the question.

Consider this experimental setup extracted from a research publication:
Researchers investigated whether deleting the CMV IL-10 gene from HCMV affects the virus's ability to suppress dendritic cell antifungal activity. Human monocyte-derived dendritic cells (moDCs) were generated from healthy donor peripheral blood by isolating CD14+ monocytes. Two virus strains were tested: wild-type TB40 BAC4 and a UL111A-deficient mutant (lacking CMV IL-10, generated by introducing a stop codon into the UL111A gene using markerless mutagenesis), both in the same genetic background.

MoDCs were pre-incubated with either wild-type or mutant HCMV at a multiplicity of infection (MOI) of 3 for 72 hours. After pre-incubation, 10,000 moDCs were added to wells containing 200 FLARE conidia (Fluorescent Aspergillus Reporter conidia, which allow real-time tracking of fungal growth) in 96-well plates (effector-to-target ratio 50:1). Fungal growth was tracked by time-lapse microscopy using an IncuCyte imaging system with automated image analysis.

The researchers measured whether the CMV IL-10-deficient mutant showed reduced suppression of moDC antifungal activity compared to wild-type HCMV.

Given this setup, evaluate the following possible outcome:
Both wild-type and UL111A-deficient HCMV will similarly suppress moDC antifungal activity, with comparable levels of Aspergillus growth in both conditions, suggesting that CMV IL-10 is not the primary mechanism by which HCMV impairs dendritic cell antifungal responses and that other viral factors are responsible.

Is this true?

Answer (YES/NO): YES